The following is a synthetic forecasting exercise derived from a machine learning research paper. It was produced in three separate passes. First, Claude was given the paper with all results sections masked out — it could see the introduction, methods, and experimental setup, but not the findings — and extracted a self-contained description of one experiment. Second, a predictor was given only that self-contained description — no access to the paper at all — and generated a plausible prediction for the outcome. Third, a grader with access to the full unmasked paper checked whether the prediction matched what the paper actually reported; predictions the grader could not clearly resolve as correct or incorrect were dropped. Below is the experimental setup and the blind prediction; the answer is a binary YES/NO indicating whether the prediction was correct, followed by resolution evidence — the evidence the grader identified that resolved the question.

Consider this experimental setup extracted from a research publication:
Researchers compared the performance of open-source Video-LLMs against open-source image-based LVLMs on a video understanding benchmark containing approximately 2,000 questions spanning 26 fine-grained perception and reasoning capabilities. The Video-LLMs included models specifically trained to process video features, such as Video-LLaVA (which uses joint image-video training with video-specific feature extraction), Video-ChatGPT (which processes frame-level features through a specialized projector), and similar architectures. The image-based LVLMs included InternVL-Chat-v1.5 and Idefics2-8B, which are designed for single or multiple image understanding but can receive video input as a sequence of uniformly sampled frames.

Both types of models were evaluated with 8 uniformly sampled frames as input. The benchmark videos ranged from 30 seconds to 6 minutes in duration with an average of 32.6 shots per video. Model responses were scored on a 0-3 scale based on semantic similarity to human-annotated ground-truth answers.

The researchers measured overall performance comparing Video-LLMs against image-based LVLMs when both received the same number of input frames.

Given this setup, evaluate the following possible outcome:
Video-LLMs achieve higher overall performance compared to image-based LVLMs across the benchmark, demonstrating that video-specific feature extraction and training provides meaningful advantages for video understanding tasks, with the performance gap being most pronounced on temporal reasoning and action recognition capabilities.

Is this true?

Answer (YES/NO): NO